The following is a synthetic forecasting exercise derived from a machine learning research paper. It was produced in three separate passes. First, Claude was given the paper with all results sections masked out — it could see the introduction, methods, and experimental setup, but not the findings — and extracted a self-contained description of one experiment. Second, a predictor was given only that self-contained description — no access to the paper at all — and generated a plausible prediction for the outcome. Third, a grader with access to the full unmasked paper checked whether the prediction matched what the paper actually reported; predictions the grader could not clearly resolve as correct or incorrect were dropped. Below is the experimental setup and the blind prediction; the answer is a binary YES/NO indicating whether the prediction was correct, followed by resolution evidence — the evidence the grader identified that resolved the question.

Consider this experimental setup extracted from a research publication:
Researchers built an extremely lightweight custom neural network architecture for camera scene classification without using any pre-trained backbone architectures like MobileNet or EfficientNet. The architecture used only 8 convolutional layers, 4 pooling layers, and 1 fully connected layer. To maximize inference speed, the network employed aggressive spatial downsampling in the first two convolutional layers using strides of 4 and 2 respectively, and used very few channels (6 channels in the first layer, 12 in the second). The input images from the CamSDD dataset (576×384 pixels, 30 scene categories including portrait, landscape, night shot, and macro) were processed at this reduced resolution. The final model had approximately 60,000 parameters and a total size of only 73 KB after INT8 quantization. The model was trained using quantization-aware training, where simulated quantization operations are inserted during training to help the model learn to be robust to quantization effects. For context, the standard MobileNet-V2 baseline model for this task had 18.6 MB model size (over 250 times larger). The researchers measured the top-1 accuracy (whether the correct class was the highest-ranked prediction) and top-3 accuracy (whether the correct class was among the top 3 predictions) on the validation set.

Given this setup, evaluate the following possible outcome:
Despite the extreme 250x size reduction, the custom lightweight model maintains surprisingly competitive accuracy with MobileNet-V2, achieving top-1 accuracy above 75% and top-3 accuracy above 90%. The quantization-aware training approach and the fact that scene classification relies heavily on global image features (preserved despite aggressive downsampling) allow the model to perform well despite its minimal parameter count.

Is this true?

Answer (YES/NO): YES